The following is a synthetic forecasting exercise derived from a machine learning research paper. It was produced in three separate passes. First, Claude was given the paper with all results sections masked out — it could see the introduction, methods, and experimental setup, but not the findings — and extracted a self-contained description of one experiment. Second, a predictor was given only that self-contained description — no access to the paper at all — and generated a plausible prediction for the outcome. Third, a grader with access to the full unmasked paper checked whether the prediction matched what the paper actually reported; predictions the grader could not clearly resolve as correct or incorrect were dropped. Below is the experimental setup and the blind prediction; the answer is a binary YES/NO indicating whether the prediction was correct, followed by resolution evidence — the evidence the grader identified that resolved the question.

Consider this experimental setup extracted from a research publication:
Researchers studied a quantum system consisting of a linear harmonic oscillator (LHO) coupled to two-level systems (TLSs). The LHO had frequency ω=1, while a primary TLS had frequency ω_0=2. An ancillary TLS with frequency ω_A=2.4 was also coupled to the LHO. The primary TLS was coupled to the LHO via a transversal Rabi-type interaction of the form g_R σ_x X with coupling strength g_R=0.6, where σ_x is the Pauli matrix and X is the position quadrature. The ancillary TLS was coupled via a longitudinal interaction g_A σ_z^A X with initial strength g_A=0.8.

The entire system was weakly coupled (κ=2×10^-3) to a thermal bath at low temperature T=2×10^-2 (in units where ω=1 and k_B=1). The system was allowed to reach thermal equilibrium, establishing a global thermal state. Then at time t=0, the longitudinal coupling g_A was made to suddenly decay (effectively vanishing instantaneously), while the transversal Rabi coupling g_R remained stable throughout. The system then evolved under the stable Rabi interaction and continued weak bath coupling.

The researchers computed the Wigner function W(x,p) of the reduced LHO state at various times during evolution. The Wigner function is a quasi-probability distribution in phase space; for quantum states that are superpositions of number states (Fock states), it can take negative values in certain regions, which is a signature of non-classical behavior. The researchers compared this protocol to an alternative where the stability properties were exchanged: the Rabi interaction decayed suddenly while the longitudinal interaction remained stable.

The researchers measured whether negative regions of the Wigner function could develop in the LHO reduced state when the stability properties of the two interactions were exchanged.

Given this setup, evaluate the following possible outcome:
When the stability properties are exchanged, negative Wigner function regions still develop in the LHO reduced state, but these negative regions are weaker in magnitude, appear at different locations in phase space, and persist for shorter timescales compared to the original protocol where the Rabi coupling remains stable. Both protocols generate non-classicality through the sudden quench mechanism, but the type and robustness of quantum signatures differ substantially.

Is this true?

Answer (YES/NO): NO